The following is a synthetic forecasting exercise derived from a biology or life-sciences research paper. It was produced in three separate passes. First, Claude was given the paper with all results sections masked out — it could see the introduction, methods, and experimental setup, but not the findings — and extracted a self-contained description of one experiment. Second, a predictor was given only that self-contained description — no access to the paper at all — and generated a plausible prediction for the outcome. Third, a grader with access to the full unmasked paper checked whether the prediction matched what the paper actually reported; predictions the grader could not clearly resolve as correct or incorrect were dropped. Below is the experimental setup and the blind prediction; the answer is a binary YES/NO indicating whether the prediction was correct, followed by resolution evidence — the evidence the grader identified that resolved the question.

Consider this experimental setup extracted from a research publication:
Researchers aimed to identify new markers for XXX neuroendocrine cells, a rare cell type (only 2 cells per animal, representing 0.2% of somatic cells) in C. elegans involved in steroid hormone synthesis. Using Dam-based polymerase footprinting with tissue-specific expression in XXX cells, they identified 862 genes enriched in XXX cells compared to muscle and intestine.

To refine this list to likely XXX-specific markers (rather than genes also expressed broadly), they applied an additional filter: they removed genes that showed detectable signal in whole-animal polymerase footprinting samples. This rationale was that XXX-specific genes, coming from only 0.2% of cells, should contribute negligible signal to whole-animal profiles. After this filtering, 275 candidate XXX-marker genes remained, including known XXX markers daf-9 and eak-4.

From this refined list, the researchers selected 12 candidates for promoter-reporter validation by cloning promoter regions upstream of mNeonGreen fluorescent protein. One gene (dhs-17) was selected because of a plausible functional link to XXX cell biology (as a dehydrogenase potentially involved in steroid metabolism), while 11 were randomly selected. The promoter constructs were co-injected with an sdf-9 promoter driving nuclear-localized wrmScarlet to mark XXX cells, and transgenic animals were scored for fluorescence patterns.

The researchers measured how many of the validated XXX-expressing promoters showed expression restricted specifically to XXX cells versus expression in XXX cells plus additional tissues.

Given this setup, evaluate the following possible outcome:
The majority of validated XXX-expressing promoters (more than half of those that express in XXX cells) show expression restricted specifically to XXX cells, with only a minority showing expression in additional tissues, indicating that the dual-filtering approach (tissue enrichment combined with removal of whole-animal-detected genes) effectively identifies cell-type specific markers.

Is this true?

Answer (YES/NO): NO